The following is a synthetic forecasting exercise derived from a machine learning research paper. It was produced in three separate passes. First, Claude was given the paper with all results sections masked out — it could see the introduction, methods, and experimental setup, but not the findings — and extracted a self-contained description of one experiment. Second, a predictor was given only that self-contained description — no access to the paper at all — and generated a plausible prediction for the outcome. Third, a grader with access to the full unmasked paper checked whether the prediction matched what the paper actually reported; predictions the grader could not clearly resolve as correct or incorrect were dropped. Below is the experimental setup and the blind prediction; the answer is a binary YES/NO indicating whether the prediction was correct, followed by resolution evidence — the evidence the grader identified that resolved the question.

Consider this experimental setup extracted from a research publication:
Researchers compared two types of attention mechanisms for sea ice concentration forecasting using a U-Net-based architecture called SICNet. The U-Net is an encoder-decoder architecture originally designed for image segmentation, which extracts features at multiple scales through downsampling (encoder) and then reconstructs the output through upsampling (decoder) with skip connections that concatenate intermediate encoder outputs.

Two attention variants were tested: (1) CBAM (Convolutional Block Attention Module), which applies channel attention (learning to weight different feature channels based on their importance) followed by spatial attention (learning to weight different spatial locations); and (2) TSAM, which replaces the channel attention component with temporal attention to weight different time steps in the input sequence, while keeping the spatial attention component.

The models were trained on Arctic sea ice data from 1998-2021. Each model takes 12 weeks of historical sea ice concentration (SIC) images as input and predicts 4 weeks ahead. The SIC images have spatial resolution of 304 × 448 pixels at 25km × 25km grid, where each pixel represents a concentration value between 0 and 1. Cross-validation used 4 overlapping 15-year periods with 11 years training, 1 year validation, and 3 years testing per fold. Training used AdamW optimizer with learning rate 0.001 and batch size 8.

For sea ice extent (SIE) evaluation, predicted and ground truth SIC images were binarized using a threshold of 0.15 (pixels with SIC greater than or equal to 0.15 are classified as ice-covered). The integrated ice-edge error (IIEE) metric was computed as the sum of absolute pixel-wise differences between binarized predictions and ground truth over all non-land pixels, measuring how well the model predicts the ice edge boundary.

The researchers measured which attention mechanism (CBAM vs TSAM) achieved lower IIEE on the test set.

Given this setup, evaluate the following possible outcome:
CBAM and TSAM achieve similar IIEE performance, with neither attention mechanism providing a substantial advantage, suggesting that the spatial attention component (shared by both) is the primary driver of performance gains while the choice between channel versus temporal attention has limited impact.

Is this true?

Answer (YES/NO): NO